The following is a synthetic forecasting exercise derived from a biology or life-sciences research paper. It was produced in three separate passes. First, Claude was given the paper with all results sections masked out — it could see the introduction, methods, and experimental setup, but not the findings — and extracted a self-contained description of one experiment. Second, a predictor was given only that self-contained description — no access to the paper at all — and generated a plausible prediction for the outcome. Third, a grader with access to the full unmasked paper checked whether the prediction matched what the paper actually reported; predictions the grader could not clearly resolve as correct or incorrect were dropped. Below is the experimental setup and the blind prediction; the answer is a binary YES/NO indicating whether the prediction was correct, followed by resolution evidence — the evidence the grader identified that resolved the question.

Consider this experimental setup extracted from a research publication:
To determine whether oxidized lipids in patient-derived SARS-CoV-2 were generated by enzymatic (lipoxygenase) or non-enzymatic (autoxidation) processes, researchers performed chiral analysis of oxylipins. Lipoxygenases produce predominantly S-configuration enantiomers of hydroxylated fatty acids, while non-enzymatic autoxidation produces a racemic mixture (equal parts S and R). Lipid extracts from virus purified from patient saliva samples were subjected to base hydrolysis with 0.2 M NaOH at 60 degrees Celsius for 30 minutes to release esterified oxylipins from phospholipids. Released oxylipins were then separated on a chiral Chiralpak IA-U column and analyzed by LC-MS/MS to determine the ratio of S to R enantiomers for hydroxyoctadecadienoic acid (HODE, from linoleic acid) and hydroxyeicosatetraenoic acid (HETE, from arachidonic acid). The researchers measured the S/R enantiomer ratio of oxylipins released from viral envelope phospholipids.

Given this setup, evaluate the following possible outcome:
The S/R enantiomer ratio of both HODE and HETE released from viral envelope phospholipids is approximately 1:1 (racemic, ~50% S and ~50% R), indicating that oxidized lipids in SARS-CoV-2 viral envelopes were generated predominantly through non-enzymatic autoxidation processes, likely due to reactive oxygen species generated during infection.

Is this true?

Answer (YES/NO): NO